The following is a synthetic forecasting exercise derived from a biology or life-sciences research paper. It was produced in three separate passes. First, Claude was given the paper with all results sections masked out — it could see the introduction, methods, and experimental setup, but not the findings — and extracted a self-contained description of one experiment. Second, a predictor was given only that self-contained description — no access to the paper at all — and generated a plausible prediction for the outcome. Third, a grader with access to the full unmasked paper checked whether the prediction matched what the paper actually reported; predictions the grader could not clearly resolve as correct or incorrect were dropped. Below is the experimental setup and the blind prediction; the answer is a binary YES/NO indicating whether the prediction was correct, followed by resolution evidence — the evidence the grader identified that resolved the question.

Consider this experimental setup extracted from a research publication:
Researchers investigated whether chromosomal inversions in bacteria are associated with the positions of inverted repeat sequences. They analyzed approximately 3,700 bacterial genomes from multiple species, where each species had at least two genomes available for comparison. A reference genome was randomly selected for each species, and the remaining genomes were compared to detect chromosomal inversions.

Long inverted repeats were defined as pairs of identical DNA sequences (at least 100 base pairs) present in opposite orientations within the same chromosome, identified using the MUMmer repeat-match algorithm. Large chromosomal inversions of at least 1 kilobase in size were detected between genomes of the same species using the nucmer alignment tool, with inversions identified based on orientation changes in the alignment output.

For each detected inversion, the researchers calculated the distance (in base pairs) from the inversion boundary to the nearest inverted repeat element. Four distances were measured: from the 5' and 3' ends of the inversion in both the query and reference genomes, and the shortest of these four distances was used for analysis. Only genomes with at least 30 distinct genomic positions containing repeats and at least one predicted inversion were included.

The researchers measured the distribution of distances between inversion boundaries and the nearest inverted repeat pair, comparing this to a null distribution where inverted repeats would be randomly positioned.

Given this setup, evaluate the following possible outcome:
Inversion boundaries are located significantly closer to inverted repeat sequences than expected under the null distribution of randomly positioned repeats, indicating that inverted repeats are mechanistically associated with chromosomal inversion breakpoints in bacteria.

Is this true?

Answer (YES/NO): YES